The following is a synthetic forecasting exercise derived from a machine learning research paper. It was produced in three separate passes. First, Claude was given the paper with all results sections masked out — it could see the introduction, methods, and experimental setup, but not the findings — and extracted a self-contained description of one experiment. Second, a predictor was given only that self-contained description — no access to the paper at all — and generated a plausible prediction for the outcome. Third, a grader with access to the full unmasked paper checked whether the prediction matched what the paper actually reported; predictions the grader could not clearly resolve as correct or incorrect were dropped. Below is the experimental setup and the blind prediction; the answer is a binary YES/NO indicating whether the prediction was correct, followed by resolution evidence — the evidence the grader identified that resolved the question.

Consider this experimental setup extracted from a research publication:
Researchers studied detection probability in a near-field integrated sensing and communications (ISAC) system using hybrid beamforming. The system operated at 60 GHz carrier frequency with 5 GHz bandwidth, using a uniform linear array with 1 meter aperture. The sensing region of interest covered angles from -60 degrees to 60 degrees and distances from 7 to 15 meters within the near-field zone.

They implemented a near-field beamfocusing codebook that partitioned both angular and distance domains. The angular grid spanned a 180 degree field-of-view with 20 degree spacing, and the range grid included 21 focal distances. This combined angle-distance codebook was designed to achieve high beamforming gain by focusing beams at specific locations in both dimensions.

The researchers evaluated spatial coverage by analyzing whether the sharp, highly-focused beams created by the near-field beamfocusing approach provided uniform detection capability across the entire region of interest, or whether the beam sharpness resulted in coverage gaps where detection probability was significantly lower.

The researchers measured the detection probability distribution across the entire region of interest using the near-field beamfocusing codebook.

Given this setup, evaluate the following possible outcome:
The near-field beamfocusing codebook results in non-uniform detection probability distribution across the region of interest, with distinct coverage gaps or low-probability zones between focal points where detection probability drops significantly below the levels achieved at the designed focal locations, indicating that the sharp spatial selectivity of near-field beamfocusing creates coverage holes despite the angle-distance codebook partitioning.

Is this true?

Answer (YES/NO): YES